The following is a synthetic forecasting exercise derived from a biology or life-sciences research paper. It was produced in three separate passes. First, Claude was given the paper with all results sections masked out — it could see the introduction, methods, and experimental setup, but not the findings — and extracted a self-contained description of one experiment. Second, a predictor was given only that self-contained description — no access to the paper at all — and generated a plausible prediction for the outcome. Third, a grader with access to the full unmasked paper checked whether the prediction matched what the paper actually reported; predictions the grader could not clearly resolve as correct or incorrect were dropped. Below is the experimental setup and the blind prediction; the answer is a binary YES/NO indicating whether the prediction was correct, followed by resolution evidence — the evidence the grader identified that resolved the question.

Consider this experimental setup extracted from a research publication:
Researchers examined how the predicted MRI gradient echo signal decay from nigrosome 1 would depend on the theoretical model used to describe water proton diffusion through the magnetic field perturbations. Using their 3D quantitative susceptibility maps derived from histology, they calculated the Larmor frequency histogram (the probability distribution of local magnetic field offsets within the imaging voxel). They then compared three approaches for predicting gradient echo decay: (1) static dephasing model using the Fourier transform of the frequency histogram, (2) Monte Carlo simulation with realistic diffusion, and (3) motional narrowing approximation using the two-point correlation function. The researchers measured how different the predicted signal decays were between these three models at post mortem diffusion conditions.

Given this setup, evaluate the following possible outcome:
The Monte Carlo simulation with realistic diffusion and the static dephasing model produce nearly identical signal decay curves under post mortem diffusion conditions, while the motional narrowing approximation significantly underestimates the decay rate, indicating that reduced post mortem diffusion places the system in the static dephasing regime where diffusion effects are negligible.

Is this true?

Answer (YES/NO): NO